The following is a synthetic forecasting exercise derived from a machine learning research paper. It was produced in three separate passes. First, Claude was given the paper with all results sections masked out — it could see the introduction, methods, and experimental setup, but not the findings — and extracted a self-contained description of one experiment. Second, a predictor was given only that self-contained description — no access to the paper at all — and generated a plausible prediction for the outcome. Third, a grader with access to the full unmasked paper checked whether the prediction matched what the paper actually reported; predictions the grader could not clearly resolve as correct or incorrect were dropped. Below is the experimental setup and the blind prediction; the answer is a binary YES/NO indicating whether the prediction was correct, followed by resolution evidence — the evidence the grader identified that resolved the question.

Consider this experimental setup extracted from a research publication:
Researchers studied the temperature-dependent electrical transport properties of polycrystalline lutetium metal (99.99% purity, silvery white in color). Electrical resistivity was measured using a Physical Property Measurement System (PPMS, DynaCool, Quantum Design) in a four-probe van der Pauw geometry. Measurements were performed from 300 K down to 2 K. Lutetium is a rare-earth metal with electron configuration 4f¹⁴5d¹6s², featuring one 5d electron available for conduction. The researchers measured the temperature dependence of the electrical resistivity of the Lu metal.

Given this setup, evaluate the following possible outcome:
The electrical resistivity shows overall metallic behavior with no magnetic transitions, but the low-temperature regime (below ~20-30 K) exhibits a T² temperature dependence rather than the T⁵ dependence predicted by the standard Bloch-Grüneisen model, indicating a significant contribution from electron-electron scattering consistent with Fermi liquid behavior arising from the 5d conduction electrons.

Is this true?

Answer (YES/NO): NO